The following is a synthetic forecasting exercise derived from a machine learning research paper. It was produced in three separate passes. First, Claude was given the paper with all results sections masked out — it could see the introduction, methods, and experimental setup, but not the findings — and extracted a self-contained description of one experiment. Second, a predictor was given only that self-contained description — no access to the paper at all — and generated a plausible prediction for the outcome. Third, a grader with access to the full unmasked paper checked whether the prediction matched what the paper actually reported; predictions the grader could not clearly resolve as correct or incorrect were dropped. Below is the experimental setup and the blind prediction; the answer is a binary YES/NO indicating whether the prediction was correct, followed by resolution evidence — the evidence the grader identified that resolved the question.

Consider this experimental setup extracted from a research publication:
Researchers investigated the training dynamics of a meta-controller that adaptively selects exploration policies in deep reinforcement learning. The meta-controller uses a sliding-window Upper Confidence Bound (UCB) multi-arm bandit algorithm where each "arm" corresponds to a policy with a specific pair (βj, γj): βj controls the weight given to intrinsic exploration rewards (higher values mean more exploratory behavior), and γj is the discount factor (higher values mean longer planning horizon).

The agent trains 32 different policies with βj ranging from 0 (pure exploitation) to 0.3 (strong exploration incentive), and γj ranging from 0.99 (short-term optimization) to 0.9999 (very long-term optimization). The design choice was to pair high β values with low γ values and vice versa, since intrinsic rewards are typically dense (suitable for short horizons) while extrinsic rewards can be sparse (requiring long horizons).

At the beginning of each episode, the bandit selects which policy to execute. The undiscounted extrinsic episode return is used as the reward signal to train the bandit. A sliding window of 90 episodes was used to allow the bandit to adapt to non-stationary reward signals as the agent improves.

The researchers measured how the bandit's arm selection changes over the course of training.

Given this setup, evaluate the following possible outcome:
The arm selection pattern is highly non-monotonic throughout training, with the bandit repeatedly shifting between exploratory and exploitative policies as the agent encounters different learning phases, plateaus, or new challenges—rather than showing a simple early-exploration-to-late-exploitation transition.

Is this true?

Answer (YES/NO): NO